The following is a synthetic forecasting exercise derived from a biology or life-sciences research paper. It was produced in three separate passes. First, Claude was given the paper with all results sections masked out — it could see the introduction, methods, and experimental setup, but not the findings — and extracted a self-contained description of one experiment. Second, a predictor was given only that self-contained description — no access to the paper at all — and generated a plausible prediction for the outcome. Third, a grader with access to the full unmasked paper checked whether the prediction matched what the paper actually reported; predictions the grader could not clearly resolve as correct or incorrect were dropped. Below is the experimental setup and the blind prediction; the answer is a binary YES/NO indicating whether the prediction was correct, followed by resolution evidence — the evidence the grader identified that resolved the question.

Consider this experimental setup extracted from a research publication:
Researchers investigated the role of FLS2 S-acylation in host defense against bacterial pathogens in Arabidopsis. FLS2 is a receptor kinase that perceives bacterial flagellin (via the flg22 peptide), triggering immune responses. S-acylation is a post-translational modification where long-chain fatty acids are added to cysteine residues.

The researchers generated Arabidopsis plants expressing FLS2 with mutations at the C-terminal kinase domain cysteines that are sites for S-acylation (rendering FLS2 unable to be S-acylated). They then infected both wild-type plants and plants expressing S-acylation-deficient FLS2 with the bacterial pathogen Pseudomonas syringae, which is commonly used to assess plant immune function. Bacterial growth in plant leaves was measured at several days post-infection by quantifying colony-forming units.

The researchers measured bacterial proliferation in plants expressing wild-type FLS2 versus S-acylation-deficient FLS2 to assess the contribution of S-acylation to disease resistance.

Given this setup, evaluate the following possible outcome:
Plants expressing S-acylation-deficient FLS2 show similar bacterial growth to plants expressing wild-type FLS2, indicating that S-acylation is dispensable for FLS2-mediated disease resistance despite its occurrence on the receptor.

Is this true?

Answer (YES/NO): NO